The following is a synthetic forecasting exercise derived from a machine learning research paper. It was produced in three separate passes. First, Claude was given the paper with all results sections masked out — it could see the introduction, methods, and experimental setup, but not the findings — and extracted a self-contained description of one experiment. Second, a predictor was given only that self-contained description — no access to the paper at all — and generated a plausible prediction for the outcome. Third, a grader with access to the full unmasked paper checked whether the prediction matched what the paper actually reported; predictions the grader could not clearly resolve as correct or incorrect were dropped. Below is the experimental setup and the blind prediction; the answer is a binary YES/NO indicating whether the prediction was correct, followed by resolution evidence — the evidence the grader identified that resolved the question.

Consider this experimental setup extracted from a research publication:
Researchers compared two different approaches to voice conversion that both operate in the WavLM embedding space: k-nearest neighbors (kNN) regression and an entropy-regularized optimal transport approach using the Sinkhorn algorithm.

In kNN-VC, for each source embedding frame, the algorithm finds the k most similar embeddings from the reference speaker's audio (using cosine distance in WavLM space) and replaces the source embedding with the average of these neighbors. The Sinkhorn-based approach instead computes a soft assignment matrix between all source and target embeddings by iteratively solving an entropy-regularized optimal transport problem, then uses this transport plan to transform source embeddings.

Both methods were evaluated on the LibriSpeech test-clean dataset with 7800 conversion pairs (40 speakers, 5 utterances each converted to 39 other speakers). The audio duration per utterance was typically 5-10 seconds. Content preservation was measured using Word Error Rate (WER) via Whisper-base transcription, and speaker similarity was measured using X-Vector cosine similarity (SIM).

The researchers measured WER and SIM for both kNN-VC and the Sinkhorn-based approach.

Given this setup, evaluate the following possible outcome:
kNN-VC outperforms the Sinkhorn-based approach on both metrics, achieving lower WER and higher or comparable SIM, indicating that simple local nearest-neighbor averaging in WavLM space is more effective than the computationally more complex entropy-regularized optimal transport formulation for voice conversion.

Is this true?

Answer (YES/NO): NO